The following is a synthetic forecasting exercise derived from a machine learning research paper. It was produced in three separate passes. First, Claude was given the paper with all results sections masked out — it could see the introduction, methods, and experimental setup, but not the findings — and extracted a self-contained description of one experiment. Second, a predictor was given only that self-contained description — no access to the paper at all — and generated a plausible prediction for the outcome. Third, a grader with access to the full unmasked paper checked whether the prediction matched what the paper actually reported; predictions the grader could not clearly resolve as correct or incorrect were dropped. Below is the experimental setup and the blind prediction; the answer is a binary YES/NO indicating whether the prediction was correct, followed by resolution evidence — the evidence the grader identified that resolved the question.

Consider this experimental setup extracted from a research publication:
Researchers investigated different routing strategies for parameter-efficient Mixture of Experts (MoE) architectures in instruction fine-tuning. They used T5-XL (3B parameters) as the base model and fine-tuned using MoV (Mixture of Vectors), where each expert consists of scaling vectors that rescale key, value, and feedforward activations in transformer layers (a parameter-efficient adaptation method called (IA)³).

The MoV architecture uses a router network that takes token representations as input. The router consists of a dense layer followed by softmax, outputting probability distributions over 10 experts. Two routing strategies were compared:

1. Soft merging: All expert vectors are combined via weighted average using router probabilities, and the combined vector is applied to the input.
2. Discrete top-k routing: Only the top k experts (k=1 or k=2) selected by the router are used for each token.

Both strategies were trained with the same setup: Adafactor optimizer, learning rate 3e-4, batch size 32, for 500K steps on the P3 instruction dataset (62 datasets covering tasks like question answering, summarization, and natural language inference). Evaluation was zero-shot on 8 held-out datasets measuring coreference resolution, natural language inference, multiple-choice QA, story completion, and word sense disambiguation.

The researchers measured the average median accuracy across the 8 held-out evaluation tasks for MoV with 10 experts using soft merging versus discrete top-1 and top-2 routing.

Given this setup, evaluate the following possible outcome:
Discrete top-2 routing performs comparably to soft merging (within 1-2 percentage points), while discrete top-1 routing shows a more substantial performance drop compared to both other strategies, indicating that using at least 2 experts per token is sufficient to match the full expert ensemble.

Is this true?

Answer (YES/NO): NO